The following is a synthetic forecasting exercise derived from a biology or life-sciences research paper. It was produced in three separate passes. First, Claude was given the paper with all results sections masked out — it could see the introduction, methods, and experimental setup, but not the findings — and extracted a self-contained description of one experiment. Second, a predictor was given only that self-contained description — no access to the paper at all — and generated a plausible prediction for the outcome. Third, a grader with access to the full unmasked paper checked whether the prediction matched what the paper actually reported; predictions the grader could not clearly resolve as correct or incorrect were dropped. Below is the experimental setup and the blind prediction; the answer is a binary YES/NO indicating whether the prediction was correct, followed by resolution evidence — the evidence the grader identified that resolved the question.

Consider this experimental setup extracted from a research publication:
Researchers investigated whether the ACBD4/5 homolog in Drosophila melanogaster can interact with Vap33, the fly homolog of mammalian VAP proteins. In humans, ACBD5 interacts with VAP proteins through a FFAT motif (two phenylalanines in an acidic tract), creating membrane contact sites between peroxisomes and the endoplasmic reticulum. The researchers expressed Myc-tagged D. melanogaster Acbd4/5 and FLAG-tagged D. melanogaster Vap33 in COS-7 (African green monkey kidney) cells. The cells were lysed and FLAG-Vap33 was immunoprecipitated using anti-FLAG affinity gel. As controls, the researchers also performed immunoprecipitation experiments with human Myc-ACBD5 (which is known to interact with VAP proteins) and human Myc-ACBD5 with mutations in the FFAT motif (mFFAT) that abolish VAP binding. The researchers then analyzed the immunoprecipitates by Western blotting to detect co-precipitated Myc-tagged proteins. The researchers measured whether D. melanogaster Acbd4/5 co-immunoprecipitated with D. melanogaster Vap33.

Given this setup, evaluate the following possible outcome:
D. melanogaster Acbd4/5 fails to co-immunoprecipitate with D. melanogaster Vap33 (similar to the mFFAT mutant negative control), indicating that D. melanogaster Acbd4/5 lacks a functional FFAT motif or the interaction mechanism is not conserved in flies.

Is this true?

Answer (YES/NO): NO